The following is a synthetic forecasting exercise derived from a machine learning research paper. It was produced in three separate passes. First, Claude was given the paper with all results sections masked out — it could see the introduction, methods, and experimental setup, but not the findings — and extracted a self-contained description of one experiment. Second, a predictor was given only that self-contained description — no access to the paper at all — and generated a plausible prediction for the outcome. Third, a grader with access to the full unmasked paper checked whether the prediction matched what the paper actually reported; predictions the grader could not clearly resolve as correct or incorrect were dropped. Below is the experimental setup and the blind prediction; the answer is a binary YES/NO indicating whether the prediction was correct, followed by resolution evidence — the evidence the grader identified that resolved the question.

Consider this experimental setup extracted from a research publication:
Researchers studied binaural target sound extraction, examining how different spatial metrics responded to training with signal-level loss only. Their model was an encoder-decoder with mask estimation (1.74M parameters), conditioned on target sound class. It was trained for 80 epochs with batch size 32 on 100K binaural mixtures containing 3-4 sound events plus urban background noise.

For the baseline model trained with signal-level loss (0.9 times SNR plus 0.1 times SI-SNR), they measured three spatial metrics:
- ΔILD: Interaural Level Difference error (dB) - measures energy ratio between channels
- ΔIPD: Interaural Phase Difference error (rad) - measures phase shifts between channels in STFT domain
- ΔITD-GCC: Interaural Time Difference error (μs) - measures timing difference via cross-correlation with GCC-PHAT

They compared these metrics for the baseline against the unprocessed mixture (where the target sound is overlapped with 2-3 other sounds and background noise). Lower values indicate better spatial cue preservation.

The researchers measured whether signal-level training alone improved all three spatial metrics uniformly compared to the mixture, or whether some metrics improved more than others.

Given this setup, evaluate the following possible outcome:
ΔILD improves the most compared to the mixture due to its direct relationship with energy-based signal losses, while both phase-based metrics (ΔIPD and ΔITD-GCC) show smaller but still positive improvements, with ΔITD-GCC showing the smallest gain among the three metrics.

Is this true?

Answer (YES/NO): NO